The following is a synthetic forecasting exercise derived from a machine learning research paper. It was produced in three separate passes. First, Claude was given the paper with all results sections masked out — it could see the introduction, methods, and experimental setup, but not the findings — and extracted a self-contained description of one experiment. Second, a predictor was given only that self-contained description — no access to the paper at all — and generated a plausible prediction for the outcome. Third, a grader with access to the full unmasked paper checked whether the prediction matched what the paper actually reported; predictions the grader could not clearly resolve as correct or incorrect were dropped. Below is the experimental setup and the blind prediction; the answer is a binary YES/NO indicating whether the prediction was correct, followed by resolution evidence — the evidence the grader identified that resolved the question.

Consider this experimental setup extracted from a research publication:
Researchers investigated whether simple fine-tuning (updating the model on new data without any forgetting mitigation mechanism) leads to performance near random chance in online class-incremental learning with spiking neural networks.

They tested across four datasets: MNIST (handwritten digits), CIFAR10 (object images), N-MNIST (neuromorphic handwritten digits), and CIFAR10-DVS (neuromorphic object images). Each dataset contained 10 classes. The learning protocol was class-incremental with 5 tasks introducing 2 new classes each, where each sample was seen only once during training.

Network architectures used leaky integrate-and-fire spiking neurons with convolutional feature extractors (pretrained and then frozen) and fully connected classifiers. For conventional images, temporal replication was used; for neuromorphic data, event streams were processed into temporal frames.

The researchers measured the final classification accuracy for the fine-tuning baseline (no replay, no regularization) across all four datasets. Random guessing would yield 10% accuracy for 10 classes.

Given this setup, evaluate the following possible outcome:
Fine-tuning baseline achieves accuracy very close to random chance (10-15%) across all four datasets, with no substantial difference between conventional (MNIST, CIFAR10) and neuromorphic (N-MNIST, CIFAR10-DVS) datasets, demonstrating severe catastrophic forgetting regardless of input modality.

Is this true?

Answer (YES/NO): NO